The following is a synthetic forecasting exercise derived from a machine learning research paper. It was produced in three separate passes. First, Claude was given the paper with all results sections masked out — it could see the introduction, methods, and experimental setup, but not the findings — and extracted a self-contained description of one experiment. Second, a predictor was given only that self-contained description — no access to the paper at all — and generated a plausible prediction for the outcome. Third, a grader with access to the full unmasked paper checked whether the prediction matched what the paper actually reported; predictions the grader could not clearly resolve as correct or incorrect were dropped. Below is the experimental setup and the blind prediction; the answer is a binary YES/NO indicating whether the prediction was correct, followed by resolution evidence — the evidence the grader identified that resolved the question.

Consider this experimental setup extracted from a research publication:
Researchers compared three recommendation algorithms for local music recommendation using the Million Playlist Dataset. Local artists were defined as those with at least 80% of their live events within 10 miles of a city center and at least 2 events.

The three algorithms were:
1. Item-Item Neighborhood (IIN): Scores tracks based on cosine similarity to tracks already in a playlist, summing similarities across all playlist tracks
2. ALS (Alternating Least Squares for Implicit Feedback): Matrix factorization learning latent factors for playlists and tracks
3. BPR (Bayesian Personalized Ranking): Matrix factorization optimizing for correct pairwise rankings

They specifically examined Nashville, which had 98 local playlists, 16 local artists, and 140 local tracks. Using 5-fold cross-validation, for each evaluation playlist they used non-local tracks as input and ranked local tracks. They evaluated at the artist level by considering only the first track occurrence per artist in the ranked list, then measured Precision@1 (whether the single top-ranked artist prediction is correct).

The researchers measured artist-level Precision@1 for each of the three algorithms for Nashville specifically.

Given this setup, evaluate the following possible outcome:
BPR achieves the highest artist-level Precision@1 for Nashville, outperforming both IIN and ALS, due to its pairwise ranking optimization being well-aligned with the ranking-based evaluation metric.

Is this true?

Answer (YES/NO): NO